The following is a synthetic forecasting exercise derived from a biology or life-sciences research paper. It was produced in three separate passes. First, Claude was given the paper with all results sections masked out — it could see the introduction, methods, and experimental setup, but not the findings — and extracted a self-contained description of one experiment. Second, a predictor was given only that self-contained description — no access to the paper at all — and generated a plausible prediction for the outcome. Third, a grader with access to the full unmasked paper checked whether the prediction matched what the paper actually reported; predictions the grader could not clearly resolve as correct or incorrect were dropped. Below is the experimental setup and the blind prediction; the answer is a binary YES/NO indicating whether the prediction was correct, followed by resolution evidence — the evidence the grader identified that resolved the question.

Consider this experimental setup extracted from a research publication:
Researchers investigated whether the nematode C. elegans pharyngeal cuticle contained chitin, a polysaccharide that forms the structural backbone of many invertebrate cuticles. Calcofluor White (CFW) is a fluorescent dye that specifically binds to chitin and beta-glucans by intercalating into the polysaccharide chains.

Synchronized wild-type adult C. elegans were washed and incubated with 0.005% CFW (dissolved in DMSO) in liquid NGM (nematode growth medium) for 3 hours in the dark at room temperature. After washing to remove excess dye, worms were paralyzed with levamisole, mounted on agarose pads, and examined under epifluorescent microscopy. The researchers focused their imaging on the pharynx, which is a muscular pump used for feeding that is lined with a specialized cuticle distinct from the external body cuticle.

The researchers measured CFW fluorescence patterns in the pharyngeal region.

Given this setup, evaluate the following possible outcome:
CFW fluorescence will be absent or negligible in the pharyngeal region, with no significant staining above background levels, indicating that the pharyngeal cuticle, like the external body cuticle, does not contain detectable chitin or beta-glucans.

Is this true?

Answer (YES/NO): NO